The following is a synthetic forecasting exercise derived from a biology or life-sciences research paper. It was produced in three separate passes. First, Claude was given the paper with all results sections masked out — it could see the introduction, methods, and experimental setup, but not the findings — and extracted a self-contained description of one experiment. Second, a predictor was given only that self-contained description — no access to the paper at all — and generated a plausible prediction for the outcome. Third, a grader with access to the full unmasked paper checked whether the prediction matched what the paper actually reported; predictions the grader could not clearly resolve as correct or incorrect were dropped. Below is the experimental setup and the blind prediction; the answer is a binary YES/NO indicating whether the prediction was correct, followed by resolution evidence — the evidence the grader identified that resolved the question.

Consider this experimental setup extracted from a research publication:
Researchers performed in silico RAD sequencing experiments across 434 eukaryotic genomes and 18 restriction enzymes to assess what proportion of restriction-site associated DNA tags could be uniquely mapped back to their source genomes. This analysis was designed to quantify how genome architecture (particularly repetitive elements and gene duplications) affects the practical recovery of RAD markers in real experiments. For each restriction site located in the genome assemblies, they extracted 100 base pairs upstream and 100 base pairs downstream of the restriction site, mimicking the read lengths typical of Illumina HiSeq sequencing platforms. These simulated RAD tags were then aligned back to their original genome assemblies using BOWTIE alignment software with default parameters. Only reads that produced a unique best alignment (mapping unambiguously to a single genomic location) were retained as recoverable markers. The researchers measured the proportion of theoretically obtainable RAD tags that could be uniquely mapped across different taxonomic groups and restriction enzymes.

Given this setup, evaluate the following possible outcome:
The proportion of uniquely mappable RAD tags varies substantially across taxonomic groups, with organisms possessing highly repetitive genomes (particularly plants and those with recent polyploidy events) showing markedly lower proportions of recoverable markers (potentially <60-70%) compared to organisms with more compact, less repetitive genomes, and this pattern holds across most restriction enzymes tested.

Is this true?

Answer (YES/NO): NO